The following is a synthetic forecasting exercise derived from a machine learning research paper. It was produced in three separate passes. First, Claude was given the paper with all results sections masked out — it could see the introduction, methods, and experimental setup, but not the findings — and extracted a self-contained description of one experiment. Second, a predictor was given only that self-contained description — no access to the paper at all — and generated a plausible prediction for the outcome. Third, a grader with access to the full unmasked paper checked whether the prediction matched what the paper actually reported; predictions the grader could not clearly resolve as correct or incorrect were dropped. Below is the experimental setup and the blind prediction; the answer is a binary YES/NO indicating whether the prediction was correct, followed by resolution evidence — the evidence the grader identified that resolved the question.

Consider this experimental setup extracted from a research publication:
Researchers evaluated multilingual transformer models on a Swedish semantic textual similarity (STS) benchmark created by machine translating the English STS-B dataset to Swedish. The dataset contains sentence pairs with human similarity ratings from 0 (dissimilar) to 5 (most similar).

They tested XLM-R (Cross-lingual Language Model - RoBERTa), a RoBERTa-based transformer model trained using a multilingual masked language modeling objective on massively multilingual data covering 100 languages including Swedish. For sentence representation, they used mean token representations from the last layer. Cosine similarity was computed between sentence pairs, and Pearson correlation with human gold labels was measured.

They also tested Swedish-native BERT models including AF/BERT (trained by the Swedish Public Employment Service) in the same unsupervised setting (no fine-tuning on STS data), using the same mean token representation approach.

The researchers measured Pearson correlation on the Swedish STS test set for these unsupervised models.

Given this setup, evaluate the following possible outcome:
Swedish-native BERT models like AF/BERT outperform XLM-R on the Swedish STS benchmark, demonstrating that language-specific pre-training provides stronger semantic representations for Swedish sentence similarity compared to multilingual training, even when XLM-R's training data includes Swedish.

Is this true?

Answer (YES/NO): YES